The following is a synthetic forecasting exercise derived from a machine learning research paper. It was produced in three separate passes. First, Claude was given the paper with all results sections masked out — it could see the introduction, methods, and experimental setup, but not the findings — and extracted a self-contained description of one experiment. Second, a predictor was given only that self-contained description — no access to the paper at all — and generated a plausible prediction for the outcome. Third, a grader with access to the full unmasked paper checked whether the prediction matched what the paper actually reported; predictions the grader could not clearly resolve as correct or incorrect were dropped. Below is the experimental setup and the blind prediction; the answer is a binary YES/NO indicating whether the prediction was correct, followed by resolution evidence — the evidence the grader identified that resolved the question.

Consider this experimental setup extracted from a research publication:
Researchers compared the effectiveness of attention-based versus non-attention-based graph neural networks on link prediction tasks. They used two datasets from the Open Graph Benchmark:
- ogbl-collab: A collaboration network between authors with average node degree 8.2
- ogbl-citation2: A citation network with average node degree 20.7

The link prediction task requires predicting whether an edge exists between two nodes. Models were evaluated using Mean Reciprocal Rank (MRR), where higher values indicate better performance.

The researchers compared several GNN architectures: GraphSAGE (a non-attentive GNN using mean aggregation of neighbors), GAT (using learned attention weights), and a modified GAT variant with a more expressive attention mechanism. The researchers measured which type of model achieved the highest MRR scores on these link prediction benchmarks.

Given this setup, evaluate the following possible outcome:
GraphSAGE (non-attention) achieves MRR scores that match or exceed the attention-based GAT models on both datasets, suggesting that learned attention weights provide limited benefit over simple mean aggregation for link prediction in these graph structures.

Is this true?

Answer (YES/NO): YES